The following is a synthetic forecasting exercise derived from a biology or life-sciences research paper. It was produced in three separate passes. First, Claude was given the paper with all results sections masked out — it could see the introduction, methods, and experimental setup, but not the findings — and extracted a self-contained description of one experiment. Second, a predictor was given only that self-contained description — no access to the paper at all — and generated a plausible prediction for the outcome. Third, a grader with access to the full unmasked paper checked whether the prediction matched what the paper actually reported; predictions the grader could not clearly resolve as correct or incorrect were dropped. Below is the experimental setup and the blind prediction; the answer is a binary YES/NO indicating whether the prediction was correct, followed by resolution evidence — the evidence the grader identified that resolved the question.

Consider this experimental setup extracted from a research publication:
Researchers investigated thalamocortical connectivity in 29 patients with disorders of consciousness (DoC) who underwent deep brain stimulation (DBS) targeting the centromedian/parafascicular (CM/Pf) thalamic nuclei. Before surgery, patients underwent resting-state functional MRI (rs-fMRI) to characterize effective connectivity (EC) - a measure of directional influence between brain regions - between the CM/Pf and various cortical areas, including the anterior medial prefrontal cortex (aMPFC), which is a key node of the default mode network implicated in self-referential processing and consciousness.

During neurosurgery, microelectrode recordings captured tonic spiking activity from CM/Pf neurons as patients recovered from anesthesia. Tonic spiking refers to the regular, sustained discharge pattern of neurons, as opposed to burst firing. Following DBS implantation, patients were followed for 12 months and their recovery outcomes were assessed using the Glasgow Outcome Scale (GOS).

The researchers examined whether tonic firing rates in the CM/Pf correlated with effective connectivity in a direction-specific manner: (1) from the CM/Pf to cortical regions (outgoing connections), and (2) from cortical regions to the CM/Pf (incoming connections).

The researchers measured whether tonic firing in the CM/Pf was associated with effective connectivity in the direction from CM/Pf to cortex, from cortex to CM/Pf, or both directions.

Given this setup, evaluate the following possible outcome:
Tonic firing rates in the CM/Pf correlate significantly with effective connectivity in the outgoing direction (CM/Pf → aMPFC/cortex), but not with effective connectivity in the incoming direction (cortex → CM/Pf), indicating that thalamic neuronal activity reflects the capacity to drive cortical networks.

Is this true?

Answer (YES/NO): YES